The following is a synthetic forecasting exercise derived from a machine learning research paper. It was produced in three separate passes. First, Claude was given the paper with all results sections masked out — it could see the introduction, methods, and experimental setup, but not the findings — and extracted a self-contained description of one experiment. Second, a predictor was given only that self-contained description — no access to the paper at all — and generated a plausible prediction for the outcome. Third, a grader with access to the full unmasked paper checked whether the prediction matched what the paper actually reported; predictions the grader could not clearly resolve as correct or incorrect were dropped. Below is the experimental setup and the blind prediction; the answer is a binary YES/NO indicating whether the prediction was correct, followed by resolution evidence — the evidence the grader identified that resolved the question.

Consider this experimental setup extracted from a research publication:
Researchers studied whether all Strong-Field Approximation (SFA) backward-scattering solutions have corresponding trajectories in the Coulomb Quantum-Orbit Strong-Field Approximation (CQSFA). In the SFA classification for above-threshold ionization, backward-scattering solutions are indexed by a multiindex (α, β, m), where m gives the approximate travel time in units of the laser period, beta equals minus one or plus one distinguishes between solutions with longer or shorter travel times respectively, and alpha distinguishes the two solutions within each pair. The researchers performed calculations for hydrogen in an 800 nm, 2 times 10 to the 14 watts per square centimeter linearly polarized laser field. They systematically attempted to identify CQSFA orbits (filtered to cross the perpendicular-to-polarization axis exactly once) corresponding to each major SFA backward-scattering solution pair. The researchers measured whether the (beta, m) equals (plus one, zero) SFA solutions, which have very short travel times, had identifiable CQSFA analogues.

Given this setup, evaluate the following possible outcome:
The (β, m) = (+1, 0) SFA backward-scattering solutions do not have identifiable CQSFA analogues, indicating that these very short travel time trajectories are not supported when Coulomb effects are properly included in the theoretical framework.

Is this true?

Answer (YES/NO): YES